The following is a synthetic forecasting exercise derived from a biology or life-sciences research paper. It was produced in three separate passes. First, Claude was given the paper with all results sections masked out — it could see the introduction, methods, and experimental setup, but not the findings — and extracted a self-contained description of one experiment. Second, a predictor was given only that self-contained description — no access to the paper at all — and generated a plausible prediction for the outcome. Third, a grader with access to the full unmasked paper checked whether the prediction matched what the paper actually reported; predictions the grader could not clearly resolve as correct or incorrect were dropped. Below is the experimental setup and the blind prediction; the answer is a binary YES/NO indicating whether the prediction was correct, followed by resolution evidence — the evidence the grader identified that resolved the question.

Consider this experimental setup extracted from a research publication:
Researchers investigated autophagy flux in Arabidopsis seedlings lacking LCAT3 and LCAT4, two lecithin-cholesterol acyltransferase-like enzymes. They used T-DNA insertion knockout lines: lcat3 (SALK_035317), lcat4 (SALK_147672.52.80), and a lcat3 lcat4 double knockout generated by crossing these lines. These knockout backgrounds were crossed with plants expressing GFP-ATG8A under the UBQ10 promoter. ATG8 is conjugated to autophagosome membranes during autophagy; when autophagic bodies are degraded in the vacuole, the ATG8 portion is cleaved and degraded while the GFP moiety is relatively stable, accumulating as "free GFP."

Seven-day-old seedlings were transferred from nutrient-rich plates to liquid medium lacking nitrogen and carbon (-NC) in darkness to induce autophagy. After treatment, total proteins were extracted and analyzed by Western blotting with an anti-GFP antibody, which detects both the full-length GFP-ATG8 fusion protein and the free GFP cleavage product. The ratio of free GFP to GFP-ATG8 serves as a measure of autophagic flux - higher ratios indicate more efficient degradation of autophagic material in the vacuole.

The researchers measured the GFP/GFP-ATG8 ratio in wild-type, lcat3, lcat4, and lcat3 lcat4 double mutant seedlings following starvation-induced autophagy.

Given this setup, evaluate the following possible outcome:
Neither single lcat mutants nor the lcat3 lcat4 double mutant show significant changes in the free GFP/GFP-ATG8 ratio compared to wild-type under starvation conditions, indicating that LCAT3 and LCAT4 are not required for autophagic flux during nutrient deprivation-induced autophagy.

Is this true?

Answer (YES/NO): NO